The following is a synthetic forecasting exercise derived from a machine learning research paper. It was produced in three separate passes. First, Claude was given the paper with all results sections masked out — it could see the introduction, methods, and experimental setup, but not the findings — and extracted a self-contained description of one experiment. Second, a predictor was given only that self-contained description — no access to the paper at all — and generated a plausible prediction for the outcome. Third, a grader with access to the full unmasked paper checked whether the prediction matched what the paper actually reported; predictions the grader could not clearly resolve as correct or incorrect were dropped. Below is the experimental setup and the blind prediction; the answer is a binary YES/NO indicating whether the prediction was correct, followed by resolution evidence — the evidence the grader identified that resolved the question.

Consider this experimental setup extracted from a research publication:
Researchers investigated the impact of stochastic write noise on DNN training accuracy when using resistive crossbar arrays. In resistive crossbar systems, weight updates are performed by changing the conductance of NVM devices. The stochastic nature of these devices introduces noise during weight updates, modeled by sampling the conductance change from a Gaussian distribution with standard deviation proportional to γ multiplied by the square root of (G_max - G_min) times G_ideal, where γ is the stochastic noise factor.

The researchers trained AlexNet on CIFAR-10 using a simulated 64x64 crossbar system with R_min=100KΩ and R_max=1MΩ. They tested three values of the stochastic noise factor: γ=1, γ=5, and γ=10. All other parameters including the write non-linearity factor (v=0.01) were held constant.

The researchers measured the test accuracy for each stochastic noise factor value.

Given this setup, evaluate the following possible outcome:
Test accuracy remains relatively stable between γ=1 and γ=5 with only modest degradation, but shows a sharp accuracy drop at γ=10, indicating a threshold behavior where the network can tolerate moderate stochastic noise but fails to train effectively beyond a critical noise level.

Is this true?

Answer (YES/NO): YES